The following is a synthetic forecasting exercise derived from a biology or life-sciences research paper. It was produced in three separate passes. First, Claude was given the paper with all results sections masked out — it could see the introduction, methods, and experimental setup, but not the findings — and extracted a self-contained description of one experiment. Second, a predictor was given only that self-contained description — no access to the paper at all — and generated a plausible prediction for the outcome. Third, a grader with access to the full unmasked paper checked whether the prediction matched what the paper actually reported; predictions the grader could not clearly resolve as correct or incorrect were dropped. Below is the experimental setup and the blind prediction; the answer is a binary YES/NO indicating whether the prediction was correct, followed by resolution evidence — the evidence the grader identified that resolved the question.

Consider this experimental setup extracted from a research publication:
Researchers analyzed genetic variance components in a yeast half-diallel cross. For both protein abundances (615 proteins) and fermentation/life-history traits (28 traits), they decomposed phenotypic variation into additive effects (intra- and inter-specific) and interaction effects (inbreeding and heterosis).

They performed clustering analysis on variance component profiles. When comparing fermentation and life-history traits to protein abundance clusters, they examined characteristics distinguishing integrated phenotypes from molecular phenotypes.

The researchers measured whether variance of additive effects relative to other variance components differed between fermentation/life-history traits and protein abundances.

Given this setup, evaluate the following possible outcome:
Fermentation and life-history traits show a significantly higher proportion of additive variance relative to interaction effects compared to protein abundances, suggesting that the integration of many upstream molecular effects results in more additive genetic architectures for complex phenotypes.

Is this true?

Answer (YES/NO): NO